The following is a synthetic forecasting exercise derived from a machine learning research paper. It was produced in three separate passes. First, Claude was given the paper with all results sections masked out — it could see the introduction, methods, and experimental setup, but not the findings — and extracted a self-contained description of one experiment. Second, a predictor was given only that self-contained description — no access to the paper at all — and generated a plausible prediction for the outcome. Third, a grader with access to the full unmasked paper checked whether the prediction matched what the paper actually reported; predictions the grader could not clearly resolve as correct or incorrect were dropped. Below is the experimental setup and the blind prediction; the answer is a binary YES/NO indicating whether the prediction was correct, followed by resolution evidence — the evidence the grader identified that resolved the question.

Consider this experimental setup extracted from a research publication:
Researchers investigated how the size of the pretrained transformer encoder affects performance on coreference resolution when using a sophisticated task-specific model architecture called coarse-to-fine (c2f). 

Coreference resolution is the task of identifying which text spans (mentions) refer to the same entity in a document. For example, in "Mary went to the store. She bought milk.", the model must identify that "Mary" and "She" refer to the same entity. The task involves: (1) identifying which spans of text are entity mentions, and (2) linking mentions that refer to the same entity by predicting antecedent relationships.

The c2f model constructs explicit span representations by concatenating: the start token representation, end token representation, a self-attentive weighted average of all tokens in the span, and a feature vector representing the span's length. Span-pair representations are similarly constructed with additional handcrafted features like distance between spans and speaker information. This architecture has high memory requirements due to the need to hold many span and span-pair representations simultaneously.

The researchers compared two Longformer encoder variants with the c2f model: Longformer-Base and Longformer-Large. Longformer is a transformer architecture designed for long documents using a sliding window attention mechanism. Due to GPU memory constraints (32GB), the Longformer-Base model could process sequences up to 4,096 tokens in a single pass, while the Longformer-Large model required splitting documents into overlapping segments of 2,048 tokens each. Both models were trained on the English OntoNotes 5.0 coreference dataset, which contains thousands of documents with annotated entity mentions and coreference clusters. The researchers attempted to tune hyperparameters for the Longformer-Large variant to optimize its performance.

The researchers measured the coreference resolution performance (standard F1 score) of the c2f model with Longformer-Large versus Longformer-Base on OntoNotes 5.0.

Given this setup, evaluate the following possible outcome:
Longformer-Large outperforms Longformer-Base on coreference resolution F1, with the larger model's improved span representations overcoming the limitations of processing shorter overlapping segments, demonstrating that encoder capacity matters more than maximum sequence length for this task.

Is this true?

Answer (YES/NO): NO